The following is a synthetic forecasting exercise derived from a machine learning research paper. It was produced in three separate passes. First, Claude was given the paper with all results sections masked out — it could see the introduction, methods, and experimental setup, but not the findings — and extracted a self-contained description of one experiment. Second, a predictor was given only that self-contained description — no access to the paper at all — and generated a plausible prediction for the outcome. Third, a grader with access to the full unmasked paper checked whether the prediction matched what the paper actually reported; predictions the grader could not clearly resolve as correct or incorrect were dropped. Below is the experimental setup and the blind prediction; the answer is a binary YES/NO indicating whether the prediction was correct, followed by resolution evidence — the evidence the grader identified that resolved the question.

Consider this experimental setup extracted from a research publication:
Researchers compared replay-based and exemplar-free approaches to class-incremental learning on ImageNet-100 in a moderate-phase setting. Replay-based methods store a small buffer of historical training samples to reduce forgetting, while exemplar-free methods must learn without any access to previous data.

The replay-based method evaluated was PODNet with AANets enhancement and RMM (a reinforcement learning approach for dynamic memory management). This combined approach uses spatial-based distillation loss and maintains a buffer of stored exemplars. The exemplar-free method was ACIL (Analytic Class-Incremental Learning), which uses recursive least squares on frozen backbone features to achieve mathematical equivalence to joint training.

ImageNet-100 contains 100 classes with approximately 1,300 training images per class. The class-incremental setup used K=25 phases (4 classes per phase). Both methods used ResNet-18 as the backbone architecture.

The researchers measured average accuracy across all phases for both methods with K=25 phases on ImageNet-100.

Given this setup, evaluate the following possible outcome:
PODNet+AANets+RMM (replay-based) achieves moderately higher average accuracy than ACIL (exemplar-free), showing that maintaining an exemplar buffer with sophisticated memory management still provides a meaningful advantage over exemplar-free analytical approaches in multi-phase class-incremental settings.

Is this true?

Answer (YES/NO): YES